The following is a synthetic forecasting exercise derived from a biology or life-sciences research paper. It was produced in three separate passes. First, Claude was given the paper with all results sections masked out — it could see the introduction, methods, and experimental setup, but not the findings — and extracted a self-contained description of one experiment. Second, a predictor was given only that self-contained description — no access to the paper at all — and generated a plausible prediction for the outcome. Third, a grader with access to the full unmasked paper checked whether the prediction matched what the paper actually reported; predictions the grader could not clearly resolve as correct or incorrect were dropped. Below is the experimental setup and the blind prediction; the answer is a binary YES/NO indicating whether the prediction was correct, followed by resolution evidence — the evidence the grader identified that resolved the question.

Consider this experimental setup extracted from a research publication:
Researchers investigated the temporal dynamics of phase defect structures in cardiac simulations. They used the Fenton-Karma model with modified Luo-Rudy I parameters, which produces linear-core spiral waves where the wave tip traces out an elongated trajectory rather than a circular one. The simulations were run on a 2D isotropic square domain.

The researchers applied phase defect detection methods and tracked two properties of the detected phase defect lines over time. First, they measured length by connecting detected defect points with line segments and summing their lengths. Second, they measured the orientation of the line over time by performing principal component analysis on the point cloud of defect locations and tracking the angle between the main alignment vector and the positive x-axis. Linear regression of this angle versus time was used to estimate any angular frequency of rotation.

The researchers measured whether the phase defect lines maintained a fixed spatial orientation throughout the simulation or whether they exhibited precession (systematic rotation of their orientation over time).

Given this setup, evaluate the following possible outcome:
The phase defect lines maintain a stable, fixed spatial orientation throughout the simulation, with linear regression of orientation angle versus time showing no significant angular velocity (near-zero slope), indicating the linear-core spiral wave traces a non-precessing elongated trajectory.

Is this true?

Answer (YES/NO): NO